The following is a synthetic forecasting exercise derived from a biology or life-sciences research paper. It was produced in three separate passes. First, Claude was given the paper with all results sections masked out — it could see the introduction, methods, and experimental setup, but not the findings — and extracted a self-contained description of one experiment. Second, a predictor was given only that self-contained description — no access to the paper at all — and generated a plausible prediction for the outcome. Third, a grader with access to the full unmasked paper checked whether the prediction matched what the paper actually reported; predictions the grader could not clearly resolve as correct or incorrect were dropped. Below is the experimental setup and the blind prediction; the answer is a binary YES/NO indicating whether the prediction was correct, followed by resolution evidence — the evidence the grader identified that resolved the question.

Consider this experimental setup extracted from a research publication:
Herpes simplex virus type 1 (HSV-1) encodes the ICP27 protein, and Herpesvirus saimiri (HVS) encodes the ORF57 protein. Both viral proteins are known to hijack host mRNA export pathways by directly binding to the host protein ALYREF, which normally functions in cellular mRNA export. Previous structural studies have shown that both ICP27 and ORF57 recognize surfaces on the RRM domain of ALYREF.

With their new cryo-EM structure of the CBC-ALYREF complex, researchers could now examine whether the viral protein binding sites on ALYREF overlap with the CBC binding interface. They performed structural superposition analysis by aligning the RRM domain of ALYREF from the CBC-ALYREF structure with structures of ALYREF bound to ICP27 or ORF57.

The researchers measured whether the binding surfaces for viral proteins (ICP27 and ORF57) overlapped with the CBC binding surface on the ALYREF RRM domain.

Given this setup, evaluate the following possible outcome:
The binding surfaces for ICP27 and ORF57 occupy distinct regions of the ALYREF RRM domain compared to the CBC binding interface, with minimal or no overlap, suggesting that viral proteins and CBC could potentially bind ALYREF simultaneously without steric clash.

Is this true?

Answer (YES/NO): NO